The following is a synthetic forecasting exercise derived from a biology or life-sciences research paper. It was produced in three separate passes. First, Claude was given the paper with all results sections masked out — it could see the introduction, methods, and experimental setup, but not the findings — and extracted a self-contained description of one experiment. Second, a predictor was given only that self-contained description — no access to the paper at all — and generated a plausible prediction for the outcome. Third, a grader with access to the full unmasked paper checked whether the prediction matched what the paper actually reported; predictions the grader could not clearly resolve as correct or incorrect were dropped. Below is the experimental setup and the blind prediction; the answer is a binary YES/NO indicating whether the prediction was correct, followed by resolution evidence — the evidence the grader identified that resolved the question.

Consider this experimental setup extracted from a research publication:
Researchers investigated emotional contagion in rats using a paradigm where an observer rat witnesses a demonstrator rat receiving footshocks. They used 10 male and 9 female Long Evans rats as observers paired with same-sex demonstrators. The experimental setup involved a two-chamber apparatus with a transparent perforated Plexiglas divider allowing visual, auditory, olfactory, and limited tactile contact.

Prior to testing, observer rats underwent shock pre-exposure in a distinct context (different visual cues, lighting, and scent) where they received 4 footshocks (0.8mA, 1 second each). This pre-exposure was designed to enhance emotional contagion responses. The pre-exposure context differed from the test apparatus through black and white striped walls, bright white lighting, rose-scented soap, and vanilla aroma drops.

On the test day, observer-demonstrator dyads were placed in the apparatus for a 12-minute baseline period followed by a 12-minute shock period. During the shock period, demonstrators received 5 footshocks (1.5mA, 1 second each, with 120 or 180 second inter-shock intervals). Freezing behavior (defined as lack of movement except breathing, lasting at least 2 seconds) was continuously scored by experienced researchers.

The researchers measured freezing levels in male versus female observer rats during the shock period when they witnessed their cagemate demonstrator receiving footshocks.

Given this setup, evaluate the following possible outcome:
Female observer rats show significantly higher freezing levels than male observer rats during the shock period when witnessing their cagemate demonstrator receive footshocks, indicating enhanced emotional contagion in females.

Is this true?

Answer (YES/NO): NO